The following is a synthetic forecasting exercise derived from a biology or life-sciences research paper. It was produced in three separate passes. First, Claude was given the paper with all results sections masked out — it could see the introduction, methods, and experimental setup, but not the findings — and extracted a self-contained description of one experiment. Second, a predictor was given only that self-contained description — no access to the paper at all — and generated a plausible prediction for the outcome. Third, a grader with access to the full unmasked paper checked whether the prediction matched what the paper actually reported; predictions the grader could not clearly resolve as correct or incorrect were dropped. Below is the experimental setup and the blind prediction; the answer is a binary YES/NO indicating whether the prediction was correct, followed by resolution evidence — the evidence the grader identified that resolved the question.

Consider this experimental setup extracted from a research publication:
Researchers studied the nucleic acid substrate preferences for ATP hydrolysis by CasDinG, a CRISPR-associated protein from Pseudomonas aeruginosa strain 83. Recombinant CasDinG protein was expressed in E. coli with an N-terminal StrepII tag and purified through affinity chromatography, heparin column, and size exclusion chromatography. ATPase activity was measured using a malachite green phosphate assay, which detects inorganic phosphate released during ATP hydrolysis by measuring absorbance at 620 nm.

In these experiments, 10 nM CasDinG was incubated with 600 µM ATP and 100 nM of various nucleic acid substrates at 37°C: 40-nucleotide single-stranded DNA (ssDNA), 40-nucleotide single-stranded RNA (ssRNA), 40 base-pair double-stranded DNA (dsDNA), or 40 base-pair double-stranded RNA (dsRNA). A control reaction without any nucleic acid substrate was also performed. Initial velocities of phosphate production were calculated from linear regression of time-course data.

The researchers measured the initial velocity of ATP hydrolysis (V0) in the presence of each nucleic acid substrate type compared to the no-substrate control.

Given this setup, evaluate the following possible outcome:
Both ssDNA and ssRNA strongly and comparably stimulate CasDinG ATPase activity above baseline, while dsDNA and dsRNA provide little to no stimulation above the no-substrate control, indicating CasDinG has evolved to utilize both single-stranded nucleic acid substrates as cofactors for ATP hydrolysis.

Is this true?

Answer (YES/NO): NO